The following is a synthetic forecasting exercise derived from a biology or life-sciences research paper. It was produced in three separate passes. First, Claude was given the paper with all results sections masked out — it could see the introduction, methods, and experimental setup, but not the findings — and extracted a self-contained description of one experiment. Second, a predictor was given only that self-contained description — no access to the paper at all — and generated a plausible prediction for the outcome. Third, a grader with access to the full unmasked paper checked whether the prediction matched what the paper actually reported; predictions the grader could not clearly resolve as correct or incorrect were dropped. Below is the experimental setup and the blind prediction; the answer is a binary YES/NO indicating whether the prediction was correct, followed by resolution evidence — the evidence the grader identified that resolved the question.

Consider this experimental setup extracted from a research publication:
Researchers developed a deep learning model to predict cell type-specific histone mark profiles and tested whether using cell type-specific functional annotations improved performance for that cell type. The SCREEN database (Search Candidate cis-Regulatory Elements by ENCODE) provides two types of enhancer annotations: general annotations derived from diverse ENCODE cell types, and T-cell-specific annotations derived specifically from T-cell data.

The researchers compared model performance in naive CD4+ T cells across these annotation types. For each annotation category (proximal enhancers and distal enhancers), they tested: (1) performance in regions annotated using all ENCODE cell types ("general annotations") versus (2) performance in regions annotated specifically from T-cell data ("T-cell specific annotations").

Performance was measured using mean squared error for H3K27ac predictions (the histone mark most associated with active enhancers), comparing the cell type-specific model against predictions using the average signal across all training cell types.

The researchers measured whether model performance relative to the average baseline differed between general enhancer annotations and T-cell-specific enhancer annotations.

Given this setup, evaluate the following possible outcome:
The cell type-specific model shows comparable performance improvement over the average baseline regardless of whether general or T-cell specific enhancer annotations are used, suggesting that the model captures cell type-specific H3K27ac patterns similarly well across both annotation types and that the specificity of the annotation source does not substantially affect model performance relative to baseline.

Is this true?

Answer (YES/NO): NO